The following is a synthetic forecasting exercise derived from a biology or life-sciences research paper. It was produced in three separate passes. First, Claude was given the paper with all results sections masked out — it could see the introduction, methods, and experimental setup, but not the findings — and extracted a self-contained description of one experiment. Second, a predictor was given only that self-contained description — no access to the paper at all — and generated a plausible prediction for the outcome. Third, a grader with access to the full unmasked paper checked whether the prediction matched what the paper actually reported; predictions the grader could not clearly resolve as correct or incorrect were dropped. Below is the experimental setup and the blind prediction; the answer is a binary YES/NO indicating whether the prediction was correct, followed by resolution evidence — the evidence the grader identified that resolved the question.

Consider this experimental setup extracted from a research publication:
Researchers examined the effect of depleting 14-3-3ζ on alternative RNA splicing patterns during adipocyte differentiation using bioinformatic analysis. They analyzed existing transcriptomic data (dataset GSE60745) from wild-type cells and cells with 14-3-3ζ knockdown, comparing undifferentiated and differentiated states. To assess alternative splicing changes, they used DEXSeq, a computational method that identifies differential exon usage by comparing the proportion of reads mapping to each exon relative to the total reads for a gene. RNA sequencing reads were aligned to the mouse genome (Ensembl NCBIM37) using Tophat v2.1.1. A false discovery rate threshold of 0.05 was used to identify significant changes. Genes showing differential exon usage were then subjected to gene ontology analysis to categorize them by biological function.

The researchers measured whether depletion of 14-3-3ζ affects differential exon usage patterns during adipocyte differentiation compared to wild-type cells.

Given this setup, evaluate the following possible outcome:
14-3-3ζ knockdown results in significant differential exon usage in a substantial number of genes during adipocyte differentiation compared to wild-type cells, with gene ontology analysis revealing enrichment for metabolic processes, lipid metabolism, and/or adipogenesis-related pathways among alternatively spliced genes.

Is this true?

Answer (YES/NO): NO